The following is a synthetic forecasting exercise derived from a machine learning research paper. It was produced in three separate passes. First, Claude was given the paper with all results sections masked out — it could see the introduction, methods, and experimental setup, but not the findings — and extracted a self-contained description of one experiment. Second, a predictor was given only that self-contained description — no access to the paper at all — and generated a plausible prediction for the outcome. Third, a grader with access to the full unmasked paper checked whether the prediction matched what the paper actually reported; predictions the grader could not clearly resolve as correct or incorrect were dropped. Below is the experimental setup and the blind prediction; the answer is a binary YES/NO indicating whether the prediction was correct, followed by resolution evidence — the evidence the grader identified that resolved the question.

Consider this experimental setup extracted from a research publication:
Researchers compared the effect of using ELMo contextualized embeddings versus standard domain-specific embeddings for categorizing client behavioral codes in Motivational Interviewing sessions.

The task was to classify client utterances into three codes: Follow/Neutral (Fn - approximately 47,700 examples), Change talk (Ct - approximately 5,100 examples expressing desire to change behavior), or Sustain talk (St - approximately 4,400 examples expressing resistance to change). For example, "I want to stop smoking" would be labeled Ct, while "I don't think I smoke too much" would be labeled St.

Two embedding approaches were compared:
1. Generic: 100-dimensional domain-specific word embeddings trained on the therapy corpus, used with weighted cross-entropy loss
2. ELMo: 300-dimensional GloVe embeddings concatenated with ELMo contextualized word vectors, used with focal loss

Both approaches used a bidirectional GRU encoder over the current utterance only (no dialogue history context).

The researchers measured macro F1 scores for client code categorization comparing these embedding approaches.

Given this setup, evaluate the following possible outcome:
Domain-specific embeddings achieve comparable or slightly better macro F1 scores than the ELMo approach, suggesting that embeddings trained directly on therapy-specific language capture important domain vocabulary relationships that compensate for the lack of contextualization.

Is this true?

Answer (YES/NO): NO